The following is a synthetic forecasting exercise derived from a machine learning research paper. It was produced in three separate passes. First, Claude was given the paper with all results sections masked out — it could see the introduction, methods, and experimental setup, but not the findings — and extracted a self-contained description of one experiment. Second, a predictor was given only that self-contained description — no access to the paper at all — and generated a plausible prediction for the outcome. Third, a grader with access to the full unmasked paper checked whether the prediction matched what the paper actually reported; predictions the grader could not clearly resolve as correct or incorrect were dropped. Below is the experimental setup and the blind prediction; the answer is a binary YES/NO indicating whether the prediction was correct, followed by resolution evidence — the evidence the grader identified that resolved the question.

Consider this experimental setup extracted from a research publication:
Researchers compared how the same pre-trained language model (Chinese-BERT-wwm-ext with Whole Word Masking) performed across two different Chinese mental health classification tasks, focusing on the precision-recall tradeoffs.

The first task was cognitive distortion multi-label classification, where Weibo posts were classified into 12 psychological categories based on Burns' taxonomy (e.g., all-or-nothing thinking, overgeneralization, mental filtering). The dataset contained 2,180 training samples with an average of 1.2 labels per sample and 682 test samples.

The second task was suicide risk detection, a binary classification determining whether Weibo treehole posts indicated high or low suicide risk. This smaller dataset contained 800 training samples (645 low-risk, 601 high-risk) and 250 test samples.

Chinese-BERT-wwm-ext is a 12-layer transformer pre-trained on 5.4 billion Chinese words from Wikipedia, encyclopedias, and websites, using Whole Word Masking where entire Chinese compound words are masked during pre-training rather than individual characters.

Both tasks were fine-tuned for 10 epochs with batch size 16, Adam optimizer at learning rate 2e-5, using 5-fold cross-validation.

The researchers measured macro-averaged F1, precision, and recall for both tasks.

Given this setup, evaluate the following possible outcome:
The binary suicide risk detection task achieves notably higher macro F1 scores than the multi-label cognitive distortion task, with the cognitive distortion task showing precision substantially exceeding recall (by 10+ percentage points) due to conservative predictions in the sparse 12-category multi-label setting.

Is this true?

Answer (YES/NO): NO